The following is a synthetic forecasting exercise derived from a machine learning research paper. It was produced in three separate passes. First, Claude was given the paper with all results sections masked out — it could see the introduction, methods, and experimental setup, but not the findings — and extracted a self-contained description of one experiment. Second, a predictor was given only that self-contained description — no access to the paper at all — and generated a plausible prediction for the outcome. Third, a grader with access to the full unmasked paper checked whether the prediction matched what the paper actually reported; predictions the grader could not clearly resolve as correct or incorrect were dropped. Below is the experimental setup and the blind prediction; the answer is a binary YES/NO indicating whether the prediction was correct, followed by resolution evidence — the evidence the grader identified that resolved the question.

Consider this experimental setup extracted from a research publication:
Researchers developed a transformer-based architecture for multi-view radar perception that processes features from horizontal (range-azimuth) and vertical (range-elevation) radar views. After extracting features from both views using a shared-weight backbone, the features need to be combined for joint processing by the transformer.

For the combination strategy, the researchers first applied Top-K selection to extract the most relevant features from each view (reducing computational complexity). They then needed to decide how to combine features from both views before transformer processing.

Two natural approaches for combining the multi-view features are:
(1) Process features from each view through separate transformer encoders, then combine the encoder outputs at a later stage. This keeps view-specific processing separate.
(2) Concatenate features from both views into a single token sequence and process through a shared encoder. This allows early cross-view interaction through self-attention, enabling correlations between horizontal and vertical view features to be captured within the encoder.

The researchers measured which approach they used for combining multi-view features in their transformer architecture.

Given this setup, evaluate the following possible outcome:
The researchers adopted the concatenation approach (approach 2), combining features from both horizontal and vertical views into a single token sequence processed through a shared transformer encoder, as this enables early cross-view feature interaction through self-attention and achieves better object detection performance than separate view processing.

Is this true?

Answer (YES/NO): YES